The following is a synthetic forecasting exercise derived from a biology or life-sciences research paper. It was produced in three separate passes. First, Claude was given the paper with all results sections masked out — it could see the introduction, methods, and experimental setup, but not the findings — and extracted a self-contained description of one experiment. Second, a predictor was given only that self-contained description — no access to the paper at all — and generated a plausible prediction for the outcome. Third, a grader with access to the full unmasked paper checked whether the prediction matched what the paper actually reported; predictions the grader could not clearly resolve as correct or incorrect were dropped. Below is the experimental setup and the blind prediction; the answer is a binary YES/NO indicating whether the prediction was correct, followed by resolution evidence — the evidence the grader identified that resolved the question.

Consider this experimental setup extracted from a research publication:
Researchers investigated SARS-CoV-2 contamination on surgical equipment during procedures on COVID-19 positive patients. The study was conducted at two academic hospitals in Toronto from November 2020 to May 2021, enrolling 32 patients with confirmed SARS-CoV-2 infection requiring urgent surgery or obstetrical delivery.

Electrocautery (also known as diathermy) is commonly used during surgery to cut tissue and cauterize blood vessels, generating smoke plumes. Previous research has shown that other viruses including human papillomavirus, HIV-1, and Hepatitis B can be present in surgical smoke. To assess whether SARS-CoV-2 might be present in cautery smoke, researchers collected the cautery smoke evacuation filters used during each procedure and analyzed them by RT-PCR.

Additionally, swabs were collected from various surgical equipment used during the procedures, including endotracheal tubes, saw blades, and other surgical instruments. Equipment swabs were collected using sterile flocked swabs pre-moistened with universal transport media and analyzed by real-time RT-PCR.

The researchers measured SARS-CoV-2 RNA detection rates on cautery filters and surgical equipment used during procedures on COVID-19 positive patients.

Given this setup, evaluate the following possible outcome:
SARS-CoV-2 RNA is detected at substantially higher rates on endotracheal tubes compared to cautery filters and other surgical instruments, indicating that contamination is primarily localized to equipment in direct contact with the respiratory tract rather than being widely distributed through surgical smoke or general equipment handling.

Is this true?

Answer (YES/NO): YES